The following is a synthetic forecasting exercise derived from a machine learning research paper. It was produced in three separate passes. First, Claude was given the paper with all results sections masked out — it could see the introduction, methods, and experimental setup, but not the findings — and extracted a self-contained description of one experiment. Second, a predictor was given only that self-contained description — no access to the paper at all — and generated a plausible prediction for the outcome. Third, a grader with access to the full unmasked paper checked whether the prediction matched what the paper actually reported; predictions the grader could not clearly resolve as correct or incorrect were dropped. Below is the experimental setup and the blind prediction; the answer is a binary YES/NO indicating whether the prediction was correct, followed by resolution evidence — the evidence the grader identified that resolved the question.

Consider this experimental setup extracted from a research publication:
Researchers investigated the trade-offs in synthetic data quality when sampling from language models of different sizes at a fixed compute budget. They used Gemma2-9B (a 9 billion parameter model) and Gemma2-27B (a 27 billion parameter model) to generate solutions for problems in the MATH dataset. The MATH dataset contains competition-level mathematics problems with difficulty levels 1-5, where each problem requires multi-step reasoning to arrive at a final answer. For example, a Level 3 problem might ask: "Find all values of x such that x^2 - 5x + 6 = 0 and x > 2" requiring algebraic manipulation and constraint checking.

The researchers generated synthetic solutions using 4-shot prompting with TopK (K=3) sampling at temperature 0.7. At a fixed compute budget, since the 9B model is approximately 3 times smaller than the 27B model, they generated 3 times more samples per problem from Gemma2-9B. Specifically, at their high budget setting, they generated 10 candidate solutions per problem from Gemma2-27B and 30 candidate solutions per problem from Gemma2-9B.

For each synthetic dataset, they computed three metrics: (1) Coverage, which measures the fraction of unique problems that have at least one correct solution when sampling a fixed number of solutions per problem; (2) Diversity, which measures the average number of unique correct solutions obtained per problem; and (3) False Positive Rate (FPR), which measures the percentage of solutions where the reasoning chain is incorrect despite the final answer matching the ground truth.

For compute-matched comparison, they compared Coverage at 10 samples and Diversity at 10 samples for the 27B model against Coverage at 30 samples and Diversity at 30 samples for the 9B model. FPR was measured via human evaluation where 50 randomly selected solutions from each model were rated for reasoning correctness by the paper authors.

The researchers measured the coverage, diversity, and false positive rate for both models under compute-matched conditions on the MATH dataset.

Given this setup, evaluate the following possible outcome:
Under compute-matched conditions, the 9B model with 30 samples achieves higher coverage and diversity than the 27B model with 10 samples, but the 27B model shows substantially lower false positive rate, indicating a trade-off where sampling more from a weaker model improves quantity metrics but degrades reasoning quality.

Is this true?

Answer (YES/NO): YES